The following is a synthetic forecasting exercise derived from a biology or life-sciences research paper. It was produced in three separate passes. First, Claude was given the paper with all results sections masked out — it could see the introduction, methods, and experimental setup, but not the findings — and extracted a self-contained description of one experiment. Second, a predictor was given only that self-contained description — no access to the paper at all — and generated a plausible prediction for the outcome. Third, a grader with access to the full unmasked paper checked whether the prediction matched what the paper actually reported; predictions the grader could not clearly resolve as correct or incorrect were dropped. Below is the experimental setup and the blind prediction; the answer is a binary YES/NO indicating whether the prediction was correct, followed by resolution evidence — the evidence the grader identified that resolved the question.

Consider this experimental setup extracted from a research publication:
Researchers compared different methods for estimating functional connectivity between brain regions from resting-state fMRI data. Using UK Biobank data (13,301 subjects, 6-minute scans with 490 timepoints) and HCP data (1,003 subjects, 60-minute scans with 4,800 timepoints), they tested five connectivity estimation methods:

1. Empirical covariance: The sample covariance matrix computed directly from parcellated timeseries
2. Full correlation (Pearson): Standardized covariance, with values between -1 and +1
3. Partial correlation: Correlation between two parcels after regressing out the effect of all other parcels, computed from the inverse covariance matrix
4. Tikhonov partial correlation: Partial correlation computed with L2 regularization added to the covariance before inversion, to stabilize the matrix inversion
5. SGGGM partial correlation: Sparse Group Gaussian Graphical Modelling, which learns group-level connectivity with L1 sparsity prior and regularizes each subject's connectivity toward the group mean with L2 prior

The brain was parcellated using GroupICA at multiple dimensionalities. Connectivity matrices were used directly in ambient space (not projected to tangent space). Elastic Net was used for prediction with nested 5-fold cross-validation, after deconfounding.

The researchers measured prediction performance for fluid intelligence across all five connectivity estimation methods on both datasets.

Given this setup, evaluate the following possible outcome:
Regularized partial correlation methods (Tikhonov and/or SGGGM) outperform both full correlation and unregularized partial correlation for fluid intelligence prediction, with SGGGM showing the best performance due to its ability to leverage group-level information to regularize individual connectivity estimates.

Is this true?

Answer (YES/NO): NO